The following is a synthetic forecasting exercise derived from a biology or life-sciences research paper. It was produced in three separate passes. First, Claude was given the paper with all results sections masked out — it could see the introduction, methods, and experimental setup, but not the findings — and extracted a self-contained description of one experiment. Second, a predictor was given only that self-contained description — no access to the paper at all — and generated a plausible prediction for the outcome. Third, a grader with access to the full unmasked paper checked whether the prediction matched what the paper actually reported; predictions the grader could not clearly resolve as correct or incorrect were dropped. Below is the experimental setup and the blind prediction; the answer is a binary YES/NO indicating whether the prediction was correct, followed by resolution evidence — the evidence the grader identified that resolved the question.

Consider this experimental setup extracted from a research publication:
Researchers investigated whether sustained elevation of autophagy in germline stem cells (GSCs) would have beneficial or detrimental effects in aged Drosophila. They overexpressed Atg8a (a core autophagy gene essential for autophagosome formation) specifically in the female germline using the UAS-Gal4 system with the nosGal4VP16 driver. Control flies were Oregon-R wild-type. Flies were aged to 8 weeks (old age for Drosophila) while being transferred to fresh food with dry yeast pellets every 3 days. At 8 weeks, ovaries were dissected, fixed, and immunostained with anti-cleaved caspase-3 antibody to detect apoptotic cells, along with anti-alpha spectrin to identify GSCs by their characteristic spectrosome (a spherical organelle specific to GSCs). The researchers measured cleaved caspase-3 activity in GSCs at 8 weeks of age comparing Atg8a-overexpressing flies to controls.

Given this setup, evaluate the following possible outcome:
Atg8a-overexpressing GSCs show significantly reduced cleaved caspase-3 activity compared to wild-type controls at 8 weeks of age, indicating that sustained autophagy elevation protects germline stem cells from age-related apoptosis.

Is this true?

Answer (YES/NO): NO